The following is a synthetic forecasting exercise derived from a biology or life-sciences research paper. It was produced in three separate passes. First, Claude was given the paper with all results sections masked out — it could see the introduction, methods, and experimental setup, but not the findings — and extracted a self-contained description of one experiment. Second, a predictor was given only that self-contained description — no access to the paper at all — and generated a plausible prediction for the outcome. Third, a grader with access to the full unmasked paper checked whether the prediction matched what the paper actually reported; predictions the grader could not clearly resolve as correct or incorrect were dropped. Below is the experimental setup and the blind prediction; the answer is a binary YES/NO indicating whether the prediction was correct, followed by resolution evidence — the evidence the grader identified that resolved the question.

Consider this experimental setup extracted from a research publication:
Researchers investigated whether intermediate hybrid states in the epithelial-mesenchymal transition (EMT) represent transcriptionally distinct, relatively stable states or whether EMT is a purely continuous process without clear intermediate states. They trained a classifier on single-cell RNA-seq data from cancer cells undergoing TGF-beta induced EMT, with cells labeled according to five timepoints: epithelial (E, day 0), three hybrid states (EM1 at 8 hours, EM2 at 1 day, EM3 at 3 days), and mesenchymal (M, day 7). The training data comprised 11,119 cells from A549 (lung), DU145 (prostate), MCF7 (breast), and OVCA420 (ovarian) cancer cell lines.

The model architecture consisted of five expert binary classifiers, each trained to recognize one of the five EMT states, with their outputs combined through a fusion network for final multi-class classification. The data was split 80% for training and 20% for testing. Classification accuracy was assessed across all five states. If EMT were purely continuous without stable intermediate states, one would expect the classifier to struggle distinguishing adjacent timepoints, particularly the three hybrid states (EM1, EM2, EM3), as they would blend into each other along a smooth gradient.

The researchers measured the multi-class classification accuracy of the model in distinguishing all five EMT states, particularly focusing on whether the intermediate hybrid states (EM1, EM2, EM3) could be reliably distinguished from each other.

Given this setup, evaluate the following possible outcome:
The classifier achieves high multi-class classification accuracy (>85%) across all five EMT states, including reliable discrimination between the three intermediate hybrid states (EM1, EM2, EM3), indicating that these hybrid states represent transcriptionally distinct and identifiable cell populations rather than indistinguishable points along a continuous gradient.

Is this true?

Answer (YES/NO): YES